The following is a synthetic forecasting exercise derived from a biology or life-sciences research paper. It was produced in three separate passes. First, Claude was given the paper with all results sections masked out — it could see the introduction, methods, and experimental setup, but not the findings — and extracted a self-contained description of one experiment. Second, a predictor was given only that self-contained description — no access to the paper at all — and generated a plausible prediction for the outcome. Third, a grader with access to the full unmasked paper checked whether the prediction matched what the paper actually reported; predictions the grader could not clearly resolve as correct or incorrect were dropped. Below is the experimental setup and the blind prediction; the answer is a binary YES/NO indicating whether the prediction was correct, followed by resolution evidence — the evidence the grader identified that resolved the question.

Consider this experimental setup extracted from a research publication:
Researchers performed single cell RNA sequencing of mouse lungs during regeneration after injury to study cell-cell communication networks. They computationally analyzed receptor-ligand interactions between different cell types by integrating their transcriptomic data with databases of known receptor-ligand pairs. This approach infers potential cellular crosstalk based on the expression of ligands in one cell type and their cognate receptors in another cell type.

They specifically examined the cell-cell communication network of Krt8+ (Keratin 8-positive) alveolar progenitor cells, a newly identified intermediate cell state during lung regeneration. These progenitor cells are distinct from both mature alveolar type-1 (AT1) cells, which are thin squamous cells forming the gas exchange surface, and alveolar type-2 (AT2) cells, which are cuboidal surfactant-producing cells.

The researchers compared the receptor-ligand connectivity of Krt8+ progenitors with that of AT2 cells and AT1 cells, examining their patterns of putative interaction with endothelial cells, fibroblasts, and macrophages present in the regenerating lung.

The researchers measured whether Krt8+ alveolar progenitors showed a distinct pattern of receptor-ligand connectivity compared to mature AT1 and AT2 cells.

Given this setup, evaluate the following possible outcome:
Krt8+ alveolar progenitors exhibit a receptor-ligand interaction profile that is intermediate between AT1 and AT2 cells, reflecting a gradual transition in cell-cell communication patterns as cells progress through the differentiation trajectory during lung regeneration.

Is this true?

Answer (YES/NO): NO